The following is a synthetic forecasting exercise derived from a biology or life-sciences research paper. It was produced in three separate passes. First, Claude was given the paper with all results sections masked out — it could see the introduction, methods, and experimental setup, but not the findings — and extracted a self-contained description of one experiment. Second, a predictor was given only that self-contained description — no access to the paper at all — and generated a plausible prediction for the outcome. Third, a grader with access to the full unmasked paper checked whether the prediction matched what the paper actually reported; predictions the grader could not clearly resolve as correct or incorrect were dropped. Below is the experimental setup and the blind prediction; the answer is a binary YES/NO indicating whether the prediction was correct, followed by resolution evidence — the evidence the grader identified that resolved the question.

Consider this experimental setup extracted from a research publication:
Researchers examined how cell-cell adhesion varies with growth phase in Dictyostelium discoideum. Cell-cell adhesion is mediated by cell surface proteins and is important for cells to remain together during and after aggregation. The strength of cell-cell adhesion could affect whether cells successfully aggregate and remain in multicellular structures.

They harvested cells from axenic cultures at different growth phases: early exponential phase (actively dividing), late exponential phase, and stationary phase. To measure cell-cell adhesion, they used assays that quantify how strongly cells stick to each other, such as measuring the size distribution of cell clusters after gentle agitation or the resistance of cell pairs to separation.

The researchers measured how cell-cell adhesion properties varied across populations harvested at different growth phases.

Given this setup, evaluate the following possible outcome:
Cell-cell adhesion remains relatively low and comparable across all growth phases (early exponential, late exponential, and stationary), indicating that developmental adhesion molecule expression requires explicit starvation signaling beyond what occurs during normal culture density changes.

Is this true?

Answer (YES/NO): NO